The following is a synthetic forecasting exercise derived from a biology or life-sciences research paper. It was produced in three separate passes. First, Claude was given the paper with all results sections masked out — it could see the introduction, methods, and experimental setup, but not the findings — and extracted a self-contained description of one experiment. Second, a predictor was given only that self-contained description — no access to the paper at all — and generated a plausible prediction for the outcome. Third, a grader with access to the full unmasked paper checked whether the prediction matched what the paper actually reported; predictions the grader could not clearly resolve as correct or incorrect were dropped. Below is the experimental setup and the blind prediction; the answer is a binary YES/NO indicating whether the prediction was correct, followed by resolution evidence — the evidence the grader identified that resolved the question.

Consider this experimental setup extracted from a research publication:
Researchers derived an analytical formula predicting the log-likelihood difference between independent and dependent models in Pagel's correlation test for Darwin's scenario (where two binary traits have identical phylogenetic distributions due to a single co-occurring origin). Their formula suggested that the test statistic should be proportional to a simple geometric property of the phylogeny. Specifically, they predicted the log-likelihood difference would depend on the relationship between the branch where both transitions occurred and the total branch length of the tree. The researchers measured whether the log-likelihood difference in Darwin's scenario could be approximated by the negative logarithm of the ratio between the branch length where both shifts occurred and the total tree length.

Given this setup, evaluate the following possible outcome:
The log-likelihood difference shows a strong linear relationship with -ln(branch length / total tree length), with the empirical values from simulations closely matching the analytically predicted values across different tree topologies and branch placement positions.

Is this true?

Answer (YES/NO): YES